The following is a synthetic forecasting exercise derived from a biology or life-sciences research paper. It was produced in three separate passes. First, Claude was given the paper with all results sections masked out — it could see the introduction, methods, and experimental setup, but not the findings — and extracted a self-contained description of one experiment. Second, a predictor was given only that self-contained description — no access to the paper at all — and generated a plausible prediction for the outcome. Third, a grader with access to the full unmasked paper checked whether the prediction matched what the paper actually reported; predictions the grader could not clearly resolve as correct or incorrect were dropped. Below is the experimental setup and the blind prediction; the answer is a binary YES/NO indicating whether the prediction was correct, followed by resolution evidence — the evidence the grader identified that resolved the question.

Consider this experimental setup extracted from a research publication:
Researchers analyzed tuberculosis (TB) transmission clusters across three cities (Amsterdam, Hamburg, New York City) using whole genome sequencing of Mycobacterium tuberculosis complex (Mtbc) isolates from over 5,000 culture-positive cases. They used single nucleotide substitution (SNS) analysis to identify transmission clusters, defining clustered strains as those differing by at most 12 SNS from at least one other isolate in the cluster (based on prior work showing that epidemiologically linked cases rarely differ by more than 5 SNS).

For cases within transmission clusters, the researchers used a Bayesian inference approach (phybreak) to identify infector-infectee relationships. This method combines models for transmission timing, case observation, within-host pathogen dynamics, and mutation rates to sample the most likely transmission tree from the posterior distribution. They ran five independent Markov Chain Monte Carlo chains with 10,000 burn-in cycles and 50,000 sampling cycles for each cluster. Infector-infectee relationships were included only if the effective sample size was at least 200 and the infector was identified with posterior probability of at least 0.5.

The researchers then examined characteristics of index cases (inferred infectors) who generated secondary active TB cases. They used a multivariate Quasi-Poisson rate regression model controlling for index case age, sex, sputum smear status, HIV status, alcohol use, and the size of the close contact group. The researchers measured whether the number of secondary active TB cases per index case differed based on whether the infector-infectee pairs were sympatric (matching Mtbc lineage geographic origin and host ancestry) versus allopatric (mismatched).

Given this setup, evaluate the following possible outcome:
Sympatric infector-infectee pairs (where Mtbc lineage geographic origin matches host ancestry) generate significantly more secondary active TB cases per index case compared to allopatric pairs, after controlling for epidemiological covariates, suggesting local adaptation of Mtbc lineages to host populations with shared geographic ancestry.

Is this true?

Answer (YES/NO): NO